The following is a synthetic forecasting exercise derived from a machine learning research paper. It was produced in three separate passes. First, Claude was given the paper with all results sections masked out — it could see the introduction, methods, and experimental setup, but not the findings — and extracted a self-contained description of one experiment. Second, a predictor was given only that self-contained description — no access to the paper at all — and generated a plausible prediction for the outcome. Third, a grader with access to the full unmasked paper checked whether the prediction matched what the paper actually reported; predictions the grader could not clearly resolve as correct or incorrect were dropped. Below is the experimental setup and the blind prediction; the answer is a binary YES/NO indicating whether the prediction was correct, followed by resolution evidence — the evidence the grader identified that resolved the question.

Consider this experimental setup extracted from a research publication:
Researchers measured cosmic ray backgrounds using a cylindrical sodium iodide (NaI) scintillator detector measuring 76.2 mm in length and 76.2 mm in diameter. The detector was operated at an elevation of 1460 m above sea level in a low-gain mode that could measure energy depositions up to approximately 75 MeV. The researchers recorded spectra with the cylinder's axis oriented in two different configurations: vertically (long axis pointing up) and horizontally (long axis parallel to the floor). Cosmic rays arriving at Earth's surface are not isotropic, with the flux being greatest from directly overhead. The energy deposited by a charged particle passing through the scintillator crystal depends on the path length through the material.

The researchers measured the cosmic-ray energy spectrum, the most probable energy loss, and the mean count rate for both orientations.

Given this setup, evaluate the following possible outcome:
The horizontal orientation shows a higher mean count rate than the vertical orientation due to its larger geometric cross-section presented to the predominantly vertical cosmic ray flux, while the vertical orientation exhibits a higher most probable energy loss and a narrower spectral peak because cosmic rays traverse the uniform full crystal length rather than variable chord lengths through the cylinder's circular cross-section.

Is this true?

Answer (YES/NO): NO